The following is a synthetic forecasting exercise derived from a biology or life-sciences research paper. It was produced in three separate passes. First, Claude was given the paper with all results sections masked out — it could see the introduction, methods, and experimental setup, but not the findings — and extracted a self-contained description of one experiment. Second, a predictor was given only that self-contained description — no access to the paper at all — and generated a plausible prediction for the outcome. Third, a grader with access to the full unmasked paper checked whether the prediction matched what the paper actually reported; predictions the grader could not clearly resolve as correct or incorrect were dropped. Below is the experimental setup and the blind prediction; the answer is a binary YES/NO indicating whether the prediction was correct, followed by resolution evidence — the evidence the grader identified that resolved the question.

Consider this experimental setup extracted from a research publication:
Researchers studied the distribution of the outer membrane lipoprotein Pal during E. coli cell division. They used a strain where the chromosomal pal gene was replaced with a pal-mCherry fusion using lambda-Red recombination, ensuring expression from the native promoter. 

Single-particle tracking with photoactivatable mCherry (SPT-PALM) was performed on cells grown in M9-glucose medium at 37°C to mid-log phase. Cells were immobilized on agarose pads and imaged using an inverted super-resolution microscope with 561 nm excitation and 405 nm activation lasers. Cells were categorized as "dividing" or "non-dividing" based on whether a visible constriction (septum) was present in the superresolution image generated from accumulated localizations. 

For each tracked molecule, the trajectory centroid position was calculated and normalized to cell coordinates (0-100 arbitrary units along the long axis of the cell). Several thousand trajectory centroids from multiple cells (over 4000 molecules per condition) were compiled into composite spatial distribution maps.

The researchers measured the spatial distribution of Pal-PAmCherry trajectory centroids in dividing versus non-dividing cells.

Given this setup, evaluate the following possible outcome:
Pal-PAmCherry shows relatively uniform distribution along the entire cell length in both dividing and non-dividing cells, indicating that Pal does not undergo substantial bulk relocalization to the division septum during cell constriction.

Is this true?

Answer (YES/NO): NO